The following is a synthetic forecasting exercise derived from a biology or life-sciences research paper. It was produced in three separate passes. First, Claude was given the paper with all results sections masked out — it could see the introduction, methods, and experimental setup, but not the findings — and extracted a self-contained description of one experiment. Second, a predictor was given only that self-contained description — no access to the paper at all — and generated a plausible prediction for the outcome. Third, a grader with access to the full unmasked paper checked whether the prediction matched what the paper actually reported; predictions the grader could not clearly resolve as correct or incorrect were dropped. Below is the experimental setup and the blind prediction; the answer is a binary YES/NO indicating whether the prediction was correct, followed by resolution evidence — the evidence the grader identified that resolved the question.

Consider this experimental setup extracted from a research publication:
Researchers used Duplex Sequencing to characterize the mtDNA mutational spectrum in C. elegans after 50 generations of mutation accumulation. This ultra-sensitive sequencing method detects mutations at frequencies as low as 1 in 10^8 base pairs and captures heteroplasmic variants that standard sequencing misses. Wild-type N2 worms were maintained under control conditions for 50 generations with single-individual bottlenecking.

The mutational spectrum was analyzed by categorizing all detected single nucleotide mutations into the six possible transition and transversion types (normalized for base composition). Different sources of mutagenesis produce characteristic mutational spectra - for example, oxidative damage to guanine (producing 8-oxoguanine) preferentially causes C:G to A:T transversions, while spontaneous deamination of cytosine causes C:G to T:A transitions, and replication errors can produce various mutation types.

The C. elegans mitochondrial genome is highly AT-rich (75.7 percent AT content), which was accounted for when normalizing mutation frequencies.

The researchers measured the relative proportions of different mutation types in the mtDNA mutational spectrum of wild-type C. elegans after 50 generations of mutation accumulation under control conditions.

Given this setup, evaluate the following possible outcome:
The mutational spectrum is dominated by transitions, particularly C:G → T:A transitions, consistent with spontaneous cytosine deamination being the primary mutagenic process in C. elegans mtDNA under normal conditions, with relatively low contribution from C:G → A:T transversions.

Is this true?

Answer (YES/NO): NO